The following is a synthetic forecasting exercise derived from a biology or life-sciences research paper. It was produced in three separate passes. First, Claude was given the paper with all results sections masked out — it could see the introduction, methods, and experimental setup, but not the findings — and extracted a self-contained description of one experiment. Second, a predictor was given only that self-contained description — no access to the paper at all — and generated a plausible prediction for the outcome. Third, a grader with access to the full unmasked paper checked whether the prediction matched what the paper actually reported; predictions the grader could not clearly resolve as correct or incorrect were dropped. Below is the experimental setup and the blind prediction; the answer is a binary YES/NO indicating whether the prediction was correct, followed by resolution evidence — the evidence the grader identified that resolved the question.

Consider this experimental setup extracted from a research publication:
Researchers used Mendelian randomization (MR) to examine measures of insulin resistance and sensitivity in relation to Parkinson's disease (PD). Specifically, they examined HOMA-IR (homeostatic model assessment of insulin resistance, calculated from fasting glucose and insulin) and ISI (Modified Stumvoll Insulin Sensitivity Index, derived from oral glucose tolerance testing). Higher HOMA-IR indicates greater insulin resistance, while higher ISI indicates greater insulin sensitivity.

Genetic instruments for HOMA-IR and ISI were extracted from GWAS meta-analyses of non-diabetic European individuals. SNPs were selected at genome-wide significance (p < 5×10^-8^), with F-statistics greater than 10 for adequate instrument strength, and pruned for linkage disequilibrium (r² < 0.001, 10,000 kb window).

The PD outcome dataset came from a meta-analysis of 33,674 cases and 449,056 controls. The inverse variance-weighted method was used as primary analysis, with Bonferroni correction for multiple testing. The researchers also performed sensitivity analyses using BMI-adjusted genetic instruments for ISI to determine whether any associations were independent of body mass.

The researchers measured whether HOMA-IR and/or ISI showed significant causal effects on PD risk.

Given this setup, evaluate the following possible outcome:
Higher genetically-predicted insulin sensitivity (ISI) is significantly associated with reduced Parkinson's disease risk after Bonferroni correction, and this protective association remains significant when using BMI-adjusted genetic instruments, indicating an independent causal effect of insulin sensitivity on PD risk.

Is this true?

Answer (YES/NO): NO